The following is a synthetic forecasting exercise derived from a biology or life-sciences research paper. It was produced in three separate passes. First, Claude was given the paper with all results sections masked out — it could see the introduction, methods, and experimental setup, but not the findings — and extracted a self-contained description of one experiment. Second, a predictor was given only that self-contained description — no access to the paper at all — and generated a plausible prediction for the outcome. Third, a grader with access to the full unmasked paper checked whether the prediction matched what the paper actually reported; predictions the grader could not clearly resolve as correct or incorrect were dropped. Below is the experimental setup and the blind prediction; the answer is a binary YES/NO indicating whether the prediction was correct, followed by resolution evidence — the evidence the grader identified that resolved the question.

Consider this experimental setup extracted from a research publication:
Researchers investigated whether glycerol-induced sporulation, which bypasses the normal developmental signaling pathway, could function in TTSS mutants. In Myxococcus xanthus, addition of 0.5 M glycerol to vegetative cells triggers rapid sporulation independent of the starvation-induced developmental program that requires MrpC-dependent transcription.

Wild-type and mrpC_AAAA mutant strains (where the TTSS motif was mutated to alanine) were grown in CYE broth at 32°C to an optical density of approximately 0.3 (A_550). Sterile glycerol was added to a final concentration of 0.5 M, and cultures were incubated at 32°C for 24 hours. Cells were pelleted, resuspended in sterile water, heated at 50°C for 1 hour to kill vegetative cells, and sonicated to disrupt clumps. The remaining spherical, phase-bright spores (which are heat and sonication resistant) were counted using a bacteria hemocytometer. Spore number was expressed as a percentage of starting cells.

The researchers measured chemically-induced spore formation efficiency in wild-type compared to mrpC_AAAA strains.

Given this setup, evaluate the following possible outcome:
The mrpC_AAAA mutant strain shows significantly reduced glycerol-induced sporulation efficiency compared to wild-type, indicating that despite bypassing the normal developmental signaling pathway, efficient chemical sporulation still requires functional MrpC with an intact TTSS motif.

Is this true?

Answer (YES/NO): YES